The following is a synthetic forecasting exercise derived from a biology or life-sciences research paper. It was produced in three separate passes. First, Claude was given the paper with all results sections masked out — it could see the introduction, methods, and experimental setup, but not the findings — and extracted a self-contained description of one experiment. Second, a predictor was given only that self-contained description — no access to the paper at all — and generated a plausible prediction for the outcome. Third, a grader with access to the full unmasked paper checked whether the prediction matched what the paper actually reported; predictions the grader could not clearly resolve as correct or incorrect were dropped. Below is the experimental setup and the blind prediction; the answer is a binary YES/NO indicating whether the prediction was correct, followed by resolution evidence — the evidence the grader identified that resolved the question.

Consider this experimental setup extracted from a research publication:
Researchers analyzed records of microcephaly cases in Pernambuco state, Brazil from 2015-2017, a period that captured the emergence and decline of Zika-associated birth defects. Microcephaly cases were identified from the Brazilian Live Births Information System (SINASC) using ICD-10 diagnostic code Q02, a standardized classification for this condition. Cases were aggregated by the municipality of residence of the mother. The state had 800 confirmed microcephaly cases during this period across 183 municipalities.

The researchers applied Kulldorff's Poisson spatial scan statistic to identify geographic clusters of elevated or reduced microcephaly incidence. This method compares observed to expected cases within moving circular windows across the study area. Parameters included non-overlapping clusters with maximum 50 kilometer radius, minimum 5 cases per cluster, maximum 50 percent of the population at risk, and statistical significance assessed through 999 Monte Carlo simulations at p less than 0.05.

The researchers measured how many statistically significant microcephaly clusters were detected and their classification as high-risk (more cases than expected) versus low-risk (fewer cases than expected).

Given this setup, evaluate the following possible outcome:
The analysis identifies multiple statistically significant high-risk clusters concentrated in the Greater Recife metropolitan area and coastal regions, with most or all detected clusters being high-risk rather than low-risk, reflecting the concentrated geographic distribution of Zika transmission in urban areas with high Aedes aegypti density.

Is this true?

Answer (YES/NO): NO